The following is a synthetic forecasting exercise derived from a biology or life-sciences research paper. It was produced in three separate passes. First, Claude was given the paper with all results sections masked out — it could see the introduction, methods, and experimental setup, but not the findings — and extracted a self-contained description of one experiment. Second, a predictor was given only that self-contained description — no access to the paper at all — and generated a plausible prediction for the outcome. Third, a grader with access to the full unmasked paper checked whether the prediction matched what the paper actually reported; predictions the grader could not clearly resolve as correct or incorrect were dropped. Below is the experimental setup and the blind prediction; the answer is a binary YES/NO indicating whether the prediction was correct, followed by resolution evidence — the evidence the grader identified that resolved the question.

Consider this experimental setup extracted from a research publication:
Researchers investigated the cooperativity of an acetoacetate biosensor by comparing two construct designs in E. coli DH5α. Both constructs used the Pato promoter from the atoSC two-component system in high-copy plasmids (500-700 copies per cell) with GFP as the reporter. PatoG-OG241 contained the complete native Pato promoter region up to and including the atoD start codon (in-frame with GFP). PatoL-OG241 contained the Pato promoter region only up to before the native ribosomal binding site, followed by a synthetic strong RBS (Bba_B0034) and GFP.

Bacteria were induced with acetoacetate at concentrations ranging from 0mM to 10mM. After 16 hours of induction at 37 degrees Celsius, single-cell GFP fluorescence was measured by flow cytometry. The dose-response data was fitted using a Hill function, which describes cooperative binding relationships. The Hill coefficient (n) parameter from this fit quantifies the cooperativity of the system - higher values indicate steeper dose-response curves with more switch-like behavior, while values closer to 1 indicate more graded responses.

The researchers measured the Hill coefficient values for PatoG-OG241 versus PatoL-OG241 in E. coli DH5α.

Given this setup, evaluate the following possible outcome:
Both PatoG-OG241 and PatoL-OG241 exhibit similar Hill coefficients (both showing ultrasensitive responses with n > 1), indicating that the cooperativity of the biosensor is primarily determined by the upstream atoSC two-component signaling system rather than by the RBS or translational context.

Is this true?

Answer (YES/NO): NO